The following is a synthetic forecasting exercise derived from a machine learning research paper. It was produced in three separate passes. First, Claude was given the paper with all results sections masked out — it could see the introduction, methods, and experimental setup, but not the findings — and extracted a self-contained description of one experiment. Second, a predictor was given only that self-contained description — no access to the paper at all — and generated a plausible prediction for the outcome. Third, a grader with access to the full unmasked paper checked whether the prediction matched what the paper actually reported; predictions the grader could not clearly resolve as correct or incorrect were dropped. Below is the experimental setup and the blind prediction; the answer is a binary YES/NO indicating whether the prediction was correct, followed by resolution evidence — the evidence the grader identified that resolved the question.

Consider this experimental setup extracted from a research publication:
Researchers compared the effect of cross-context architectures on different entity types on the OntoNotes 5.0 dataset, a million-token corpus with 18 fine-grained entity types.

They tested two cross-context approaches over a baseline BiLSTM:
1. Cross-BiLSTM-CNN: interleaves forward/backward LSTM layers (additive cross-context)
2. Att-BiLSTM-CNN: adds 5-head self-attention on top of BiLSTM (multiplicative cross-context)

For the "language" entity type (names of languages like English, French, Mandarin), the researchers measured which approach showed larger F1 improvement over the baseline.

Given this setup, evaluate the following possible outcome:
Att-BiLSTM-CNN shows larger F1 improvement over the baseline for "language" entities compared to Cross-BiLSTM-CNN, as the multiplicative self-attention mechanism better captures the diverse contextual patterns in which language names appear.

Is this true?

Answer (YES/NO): NO